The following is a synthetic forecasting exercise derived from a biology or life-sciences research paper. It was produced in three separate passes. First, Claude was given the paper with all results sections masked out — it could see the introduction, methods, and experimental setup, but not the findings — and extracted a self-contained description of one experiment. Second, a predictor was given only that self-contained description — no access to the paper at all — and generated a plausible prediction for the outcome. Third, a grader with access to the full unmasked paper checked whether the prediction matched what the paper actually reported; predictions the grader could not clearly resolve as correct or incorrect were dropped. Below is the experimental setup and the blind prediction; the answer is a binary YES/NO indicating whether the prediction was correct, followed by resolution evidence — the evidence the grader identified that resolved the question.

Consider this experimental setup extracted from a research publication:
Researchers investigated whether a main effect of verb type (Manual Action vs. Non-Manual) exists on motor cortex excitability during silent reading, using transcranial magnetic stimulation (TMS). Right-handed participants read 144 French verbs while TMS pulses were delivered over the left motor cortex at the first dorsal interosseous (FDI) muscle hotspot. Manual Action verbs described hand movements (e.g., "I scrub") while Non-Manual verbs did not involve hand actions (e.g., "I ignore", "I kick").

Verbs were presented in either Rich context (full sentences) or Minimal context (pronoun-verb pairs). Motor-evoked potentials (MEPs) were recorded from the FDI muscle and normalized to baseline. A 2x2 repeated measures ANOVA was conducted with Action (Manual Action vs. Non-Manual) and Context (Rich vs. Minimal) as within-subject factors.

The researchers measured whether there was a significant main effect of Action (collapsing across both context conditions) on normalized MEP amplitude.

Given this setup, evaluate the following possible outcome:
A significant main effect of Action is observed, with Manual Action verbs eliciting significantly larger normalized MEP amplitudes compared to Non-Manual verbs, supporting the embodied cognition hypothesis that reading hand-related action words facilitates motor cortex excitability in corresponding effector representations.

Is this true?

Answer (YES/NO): YES